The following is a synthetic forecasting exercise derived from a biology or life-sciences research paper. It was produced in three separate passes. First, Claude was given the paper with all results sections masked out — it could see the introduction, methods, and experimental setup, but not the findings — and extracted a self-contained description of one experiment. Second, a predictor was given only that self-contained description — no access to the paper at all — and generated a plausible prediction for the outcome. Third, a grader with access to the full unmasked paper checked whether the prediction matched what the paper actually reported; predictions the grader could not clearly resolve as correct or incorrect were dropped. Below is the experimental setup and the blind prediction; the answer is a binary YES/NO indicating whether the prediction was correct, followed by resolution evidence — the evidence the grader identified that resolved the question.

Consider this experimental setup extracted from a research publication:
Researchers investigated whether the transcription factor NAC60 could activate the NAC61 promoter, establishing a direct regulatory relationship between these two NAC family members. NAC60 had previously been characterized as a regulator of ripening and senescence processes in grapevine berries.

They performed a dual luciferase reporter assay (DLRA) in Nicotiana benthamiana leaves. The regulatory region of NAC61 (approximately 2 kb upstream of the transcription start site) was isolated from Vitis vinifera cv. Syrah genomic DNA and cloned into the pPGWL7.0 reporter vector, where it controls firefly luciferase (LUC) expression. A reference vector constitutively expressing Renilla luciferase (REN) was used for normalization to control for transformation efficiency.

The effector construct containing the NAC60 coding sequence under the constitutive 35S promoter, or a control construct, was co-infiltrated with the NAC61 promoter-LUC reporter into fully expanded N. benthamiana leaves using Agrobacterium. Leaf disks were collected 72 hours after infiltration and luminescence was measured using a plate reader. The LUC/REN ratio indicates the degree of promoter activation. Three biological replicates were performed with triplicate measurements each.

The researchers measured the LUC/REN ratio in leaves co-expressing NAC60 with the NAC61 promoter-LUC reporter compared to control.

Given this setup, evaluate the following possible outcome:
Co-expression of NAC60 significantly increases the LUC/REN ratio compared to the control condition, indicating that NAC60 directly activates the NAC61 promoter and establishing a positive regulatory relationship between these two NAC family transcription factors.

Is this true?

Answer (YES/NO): YES